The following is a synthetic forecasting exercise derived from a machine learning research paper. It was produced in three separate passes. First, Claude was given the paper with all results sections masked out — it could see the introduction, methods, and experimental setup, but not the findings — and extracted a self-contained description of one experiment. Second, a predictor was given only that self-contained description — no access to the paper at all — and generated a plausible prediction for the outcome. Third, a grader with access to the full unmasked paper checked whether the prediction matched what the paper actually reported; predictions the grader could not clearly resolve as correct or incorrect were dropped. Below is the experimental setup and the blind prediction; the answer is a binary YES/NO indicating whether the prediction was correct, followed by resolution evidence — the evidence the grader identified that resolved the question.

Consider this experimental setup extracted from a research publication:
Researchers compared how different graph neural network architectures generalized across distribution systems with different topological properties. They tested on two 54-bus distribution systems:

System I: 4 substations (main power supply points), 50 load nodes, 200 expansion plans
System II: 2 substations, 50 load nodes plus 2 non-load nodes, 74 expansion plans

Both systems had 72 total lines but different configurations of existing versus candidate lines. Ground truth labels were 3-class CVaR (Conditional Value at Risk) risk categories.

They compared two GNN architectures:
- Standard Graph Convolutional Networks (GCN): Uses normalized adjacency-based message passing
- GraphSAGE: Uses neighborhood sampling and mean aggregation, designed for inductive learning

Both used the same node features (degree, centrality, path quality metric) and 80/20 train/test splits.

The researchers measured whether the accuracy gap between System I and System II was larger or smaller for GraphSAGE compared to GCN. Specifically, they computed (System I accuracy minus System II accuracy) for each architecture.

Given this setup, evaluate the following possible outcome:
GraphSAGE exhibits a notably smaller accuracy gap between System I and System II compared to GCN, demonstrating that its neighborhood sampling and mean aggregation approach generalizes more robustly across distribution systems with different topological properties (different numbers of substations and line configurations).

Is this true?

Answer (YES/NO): YES